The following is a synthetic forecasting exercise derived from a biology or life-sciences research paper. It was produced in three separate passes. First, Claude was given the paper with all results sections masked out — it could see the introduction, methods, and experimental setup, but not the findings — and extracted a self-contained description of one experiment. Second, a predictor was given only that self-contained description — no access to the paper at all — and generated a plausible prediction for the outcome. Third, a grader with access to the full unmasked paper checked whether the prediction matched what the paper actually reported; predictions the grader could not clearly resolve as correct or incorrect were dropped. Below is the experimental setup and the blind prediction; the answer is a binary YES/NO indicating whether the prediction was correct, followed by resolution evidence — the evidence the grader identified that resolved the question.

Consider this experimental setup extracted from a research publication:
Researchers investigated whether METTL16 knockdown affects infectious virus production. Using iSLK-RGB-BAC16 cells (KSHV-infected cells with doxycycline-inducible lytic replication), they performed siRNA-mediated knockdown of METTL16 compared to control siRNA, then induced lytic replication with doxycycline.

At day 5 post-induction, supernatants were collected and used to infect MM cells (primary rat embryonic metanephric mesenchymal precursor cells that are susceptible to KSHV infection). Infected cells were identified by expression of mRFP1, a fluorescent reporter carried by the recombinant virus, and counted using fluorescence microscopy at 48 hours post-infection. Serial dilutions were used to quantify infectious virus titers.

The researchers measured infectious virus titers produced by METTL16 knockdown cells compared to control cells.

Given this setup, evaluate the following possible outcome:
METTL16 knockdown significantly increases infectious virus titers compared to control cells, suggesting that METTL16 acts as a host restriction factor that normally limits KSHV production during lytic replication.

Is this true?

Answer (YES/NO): YES